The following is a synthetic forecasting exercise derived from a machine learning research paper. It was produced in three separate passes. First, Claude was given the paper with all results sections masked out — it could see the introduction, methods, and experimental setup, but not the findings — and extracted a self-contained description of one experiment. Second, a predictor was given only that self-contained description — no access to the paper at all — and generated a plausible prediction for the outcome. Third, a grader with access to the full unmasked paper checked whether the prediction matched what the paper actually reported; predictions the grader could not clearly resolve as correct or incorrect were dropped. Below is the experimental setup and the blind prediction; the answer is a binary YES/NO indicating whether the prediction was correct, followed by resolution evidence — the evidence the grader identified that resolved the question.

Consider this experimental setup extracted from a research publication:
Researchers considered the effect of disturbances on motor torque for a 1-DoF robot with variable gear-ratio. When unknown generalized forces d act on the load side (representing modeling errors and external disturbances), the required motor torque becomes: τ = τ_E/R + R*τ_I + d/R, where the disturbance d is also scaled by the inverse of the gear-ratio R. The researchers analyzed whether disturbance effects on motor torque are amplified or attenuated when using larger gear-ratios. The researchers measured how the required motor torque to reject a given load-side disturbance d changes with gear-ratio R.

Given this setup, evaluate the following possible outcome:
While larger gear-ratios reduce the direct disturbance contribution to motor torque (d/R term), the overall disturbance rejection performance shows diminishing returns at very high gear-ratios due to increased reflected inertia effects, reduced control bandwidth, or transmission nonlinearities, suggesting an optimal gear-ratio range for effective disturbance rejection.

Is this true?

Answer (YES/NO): NO